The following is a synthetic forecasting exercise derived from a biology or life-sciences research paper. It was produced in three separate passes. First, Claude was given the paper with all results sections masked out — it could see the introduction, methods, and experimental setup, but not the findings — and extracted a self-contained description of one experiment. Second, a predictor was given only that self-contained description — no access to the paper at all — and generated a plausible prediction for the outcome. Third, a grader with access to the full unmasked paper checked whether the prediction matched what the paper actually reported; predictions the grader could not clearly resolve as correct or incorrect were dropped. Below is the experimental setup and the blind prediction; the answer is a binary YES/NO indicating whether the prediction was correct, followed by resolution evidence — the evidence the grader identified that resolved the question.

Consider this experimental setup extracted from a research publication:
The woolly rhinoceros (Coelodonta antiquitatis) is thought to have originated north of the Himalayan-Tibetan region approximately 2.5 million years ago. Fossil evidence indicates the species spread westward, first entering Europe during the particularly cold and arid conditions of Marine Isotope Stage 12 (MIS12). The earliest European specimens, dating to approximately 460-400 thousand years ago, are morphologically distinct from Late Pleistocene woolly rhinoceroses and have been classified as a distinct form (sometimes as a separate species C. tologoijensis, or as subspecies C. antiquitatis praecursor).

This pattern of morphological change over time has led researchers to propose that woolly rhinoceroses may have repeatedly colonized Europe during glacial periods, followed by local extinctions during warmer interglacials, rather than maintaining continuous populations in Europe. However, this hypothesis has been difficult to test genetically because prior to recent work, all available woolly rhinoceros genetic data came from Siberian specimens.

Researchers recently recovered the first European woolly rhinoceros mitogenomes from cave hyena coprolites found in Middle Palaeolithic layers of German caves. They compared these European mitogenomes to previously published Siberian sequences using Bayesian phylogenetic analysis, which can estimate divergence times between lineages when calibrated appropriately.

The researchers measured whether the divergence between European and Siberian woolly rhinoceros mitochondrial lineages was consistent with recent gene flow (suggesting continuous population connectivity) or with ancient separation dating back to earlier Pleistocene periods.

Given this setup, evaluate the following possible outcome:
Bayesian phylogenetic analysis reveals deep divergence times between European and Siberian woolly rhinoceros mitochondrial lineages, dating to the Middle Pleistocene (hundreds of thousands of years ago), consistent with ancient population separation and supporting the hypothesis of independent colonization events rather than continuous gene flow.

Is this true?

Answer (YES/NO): YES